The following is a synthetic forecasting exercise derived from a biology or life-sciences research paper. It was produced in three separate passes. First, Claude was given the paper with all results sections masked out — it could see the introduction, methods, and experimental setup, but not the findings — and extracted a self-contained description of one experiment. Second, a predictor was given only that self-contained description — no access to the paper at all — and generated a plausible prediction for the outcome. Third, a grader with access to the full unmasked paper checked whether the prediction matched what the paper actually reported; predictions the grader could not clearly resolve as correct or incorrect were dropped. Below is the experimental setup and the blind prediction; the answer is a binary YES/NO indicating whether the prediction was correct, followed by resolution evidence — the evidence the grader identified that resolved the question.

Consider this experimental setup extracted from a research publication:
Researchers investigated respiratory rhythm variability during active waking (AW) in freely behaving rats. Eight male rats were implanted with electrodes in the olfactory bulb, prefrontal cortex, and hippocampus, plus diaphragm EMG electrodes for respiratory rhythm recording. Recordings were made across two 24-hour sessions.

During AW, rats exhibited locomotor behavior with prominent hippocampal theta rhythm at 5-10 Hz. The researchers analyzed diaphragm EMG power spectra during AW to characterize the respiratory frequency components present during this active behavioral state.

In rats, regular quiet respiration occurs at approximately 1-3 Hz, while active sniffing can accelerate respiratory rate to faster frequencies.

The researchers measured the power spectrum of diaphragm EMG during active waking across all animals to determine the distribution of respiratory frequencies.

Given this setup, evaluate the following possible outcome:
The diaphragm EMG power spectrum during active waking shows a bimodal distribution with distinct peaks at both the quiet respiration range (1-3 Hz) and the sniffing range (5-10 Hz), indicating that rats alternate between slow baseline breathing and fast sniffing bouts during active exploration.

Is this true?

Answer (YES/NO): NO